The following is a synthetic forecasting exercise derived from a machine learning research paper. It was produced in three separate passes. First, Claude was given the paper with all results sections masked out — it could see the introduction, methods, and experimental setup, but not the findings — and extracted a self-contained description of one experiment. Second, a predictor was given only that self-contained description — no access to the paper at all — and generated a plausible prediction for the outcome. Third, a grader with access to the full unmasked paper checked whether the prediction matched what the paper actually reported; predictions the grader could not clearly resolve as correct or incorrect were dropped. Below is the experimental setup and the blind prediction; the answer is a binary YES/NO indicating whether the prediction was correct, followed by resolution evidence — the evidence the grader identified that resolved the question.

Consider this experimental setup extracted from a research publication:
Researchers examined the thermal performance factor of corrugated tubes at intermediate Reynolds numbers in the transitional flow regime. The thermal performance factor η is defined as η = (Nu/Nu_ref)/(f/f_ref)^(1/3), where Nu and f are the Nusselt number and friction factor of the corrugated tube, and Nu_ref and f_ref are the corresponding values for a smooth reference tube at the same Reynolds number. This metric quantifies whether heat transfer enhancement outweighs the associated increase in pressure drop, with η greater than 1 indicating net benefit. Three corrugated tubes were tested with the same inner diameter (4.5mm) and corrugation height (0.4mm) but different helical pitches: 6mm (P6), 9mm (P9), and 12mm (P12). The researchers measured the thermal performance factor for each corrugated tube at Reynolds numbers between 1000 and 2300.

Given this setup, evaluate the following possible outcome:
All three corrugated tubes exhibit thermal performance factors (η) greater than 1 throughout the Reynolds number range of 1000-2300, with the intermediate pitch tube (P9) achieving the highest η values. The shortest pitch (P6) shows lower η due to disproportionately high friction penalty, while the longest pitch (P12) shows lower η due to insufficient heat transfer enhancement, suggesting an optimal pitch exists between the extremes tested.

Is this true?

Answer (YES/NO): NO